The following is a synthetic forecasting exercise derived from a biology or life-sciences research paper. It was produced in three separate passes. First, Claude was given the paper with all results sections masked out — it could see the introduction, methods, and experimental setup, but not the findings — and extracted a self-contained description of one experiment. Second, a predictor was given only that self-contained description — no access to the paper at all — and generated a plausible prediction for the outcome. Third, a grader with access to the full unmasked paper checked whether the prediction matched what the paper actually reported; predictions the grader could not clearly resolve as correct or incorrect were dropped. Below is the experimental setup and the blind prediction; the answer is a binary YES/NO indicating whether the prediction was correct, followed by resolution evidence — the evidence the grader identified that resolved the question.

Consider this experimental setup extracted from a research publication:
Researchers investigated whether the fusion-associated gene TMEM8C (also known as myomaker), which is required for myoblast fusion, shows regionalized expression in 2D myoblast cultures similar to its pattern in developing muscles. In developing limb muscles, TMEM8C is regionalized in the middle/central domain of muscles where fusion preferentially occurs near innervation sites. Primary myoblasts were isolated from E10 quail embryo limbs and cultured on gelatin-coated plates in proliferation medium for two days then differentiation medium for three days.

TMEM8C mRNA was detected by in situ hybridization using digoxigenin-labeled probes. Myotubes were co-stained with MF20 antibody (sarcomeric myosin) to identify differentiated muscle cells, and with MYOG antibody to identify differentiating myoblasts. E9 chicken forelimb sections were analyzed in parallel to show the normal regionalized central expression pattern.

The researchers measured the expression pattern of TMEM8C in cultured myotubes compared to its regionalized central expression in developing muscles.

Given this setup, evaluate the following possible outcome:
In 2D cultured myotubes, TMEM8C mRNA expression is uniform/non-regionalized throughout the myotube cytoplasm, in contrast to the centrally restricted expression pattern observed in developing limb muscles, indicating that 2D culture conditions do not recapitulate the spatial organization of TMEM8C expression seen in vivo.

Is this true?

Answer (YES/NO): NO